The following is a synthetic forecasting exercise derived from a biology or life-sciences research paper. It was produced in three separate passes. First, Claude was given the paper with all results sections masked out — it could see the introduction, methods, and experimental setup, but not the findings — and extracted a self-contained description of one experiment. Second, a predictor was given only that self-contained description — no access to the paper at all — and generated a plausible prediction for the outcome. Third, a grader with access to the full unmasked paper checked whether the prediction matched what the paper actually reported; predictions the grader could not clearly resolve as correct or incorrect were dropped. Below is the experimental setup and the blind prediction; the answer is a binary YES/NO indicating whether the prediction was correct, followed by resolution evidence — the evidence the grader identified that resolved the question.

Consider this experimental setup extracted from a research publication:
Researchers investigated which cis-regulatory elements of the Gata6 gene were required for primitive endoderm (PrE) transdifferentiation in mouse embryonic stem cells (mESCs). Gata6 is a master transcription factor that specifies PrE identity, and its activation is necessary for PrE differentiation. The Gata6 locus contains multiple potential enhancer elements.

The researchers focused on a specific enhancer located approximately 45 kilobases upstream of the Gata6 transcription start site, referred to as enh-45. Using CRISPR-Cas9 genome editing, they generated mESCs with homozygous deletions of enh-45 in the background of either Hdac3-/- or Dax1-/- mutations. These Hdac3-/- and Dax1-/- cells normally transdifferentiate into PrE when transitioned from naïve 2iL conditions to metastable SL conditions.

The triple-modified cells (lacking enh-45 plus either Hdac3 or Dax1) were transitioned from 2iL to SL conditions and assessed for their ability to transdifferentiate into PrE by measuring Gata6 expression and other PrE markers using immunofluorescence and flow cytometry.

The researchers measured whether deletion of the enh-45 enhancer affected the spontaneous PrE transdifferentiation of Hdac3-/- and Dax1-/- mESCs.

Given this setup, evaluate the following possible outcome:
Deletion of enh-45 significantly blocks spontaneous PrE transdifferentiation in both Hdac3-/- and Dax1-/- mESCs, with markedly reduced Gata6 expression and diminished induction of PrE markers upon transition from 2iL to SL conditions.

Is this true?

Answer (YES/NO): YES